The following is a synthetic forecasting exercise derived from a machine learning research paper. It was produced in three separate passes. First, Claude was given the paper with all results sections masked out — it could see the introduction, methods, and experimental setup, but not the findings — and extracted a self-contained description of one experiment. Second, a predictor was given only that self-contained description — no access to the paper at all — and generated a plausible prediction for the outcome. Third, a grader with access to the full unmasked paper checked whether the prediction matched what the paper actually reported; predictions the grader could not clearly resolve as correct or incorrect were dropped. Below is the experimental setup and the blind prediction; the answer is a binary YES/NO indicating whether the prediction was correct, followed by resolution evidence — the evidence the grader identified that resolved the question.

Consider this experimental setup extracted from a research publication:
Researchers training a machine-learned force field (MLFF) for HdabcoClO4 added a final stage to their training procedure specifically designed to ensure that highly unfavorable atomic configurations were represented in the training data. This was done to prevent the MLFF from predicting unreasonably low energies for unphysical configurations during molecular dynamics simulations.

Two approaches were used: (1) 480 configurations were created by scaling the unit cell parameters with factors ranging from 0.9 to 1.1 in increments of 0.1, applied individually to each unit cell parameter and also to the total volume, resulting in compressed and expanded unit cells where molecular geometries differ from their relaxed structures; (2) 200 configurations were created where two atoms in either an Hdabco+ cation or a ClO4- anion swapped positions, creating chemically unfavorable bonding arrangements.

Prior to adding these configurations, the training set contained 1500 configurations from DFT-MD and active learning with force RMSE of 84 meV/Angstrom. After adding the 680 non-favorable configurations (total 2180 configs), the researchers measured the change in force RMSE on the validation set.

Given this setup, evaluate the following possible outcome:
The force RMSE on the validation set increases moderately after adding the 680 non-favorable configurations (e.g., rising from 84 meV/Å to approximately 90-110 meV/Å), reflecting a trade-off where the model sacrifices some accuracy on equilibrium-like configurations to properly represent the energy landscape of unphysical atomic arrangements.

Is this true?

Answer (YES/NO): NO